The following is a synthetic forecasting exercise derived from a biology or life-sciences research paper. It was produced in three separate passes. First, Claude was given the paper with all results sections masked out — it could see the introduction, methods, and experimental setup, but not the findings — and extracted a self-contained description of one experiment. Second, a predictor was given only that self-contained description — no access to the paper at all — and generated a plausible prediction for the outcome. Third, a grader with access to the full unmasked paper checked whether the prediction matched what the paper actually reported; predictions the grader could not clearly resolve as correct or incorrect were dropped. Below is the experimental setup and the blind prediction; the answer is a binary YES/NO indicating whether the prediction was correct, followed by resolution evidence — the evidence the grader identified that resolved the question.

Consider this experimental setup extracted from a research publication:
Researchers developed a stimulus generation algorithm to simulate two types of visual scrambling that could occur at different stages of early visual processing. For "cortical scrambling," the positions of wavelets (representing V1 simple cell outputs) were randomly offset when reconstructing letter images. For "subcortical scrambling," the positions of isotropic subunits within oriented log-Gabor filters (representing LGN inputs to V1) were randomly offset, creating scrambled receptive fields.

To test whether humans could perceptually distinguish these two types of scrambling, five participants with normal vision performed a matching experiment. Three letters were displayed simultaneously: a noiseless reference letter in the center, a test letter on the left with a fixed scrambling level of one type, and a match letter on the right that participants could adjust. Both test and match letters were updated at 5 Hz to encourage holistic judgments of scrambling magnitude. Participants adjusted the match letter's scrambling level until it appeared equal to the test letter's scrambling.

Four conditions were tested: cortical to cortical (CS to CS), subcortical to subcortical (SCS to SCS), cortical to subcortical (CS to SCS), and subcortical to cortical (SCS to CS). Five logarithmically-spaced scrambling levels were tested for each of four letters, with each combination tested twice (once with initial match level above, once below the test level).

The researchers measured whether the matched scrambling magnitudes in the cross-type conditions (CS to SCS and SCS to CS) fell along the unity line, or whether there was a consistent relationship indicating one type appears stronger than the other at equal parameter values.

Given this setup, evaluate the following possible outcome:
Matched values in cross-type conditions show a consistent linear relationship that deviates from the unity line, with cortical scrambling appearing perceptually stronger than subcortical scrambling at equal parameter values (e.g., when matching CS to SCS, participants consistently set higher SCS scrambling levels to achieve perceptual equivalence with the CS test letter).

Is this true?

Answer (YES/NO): YES